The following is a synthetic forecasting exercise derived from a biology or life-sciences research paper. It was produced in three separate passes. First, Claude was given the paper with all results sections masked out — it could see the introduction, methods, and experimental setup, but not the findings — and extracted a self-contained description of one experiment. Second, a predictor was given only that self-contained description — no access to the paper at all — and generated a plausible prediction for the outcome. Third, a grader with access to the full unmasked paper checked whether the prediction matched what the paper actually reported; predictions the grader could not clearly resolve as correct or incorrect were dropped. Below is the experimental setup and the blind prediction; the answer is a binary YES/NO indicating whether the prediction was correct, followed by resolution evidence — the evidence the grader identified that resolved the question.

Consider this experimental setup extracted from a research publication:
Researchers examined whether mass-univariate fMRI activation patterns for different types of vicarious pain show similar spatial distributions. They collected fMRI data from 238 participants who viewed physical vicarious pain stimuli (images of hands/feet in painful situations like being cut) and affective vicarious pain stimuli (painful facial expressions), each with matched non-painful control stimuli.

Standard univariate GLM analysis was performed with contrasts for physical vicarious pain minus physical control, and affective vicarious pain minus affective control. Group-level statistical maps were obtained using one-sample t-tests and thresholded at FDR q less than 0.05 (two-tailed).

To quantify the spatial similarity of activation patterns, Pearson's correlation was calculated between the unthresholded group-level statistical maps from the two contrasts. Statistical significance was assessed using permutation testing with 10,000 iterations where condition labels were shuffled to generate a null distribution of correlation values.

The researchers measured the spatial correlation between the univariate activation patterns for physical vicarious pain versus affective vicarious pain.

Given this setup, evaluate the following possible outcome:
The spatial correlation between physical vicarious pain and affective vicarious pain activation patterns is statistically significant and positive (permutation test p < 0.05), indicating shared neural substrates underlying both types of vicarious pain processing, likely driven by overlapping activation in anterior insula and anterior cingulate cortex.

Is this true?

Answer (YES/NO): NO